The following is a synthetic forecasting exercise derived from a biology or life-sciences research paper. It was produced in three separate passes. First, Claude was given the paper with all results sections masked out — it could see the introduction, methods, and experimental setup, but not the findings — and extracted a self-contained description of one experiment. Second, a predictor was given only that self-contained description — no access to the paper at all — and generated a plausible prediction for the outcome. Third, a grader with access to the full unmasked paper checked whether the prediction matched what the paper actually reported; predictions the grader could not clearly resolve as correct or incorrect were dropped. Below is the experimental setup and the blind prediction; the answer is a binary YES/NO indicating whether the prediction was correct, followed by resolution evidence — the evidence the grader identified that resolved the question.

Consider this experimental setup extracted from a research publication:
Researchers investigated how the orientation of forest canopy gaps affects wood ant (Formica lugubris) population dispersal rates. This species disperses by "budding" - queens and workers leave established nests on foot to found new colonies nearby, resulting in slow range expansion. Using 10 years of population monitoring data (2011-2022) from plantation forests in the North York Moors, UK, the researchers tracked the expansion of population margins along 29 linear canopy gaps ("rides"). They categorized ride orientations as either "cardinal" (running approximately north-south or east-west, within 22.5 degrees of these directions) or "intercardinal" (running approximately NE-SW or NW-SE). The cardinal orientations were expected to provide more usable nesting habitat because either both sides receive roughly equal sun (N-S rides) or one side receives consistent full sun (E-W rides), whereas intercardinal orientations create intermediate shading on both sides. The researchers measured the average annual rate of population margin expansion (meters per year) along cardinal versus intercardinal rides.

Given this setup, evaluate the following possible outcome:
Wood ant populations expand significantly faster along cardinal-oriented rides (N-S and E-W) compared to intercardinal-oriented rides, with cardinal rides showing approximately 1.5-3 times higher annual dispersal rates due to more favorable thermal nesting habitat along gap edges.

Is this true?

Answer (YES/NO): YES